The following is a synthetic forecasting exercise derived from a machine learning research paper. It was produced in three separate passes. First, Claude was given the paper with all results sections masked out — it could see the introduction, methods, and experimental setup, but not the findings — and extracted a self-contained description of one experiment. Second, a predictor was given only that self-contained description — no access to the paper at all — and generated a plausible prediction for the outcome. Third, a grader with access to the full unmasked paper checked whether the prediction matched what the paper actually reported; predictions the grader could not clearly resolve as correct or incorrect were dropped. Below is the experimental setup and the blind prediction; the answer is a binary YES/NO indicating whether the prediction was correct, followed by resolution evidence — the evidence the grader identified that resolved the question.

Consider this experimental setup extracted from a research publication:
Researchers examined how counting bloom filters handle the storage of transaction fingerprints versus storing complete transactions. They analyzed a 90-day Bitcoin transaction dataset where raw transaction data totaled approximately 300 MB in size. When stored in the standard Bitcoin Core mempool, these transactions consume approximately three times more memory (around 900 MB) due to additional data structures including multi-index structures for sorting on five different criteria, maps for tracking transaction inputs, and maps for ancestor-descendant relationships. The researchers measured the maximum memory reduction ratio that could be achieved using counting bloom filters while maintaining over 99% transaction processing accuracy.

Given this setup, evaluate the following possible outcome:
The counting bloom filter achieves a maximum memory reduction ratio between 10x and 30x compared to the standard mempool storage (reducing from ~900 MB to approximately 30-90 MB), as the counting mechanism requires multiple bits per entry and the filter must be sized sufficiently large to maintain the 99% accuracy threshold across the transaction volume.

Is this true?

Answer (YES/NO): NO